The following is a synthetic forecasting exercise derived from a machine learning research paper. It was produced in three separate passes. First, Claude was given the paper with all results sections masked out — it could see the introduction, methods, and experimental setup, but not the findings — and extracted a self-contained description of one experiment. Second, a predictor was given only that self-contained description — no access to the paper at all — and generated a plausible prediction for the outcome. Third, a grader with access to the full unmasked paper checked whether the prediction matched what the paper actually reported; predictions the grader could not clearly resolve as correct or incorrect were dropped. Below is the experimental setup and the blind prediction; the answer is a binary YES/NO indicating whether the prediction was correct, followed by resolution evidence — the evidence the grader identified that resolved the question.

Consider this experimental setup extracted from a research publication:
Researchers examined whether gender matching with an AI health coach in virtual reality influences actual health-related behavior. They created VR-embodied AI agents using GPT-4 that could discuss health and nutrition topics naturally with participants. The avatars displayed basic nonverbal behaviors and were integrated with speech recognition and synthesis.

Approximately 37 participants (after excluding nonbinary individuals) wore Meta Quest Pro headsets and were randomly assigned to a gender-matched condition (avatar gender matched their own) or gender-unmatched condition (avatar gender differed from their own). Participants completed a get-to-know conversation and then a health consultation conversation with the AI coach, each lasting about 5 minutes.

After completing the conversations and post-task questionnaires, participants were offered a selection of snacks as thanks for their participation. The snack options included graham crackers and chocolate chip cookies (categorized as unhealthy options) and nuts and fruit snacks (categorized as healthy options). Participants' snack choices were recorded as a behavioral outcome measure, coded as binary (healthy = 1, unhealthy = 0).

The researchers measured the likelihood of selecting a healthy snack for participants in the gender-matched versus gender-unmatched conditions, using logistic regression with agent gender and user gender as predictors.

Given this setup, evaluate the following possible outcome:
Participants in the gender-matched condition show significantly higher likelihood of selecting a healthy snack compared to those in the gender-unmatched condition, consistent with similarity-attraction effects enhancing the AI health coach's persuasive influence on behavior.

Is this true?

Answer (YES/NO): NO